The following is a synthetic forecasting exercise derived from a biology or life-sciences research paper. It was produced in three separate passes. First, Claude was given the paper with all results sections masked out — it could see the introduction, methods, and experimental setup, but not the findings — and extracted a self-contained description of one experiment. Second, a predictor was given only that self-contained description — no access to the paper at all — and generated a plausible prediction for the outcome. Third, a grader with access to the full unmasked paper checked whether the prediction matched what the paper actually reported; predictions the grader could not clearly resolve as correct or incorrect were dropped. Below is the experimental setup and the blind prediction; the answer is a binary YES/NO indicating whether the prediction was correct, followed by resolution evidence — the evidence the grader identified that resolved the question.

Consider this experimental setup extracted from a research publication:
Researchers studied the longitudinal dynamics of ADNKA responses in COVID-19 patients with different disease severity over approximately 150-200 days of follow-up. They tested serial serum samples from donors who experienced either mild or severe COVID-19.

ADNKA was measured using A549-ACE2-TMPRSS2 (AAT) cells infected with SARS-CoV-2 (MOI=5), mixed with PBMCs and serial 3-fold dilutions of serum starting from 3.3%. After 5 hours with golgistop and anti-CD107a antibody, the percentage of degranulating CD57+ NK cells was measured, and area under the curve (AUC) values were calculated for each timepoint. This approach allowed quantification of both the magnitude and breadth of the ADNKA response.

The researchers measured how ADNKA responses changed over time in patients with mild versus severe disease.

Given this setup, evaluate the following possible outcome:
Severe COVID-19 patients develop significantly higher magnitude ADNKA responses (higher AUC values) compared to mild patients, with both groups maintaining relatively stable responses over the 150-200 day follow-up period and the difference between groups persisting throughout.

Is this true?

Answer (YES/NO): NO